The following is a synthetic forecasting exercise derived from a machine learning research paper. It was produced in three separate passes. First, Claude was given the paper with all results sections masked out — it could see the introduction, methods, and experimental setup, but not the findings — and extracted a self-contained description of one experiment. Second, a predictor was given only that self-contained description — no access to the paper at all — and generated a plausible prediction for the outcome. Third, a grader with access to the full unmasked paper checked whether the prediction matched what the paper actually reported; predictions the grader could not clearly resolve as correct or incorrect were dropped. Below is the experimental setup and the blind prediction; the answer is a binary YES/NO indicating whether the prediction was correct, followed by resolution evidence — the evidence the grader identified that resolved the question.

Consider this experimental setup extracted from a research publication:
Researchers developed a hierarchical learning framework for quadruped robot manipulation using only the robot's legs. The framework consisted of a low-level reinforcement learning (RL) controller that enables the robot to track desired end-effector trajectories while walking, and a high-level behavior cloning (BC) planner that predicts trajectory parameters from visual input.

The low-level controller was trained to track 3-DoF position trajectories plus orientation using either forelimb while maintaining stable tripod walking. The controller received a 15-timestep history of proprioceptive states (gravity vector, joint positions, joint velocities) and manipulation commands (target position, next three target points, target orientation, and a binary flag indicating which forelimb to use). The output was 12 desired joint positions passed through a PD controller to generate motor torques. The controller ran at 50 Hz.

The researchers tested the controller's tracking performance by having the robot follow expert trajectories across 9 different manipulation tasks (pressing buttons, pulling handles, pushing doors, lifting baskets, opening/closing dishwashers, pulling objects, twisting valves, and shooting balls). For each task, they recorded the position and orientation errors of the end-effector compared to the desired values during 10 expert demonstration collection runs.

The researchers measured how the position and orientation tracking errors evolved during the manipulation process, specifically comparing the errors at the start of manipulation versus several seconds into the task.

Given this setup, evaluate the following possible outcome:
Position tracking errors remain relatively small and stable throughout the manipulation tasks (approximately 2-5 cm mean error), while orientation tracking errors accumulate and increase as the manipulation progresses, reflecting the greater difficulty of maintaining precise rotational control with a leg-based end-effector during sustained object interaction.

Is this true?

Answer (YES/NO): NO